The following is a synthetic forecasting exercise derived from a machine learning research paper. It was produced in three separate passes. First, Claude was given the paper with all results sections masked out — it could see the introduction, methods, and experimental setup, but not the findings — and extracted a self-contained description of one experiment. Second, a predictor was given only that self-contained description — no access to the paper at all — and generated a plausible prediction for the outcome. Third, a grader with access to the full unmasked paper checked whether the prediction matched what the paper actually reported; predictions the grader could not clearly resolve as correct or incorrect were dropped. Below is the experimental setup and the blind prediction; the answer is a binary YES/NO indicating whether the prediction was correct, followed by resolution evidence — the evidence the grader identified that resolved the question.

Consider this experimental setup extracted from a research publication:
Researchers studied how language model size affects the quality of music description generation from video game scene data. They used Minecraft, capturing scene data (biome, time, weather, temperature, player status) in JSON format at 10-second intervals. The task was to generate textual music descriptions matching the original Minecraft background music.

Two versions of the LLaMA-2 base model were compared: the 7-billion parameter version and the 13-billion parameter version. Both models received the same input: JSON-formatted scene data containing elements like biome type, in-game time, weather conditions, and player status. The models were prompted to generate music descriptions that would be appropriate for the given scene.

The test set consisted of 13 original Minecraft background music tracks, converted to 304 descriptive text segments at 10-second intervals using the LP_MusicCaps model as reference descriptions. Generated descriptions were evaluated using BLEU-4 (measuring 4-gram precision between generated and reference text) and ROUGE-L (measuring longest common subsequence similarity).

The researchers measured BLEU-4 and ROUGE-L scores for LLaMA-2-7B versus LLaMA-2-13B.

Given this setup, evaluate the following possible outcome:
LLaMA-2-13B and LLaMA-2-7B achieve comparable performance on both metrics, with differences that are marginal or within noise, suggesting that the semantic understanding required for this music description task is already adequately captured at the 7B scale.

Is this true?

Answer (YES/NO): NO